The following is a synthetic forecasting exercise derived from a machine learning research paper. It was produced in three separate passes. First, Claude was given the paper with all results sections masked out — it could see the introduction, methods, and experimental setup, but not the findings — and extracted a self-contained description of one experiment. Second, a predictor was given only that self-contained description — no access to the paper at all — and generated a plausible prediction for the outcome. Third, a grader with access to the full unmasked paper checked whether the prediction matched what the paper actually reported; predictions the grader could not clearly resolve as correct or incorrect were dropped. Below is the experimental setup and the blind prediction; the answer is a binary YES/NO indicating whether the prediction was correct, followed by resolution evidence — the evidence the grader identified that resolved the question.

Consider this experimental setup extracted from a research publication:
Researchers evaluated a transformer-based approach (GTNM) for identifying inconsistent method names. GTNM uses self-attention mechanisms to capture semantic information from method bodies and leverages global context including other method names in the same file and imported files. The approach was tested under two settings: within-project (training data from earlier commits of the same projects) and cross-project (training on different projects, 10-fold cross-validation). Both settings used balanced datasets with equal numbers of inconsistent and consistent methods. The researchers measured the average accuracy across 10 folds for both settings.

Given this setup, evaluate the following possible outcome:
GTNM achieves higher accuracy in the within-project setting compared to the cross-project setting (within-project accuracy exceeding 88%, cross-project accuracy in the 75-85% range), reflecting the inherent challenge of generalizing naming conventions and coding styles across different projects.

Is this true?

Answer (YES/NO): NO